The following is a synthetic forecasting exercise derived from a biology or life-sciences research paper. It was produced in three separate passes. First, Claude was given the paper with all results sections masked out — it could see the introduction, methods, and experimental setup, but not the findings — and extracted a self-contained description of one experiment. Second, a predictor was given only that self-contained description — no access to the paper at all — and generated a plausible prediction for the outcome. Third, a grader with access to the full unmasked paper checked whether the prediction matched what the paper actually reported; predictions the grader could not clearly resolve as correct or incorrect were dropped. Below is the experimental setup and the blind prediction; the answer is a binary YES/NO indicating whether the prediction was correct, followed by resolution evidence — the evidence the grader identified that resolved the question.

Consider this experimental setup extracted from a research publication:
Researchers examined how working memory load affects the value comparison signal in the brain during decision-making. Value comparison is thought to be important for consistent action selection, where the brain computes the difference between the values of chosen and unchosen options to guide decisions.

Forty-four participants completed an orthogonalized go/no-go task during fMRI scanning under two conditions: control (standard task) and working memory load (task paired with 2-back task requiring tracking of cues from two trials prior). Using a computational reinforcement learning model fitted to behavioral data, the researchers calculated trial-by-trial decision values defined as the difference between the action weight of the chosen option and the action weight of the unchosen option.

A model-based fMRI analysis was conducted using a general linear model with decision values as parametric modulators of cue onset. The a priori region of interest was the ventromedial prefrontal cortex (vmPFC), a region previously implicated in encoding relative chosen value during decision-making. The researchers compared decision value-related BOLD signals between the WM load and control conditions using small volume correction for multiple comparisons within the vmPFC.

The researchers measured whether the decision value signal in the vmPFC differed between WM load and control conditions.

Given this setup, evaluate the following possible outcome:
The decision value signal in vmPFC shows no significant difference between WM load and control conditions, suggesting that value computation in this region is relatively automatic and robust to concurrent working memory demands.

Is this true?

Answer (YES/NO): YES